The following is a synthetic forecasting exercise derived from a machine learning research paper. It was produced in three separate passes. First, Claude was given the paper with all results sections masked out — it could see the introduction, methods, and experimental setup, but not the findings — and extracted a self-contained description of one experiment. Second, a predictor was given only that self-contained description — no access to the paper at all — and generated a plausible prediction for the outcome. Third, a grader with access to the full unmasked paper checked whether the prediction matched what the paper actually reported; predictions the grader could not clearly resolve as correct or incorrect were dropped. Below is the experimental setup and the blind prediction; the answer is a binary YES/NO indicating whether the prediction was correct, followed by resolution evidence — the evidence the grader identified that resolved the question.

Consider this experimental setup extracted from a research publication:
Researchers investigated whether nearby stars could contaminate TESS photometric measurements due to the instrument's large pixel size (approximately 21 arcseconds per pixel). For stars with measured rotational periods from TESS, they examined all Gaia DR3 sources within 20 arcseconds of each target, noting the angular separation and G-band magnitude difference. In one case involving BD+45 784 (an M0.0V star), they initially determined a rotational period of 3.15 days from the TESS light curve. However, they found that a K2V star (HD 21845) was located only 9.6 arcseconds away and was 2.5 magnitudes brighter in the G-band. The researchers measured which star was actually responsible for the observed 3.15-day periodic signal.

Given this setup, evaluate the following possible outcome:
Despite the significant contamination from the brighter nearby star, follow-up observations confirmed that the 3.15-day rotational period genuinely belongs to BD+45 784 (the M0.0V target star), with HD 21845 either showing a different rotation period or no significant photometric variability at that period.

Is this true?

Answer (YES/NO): NO